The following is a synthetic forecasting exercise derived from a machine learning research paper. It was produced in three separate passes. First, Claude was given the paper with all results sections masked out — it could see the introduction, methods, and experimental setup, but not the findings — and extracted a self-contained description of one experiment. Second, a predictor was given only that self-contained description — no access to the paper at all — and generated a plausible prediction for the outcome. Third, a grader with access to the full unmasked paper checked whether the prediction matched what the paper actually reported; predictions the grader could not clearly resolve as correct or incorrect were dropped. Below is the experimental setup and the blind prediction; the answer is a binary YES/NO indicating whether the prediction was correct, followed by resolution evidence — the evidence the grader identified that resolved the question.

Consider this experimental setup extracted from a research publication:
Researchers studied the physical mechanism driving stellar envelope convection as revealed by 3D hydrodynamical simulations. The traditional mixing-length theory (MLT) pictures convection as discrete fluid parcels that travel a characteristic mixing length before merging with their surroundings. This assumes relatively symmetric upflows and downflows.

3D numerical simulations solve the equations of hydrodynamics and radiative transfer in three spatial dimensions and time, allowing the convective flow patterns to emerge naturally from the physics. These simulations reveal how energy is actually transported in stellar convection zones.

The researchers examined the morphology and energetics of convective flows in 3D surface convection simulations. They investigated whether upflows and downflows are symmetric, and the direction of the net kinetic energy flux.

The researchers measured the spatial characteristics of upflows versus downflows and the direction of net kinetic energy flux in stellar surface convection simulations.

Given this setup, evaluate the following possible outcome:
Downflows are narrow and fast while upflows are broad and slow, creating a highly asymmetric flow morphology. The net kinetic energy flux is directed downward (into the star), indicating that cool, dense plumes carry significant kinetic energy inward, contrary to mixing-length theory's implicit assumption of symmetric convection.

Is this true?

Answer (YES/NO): YES